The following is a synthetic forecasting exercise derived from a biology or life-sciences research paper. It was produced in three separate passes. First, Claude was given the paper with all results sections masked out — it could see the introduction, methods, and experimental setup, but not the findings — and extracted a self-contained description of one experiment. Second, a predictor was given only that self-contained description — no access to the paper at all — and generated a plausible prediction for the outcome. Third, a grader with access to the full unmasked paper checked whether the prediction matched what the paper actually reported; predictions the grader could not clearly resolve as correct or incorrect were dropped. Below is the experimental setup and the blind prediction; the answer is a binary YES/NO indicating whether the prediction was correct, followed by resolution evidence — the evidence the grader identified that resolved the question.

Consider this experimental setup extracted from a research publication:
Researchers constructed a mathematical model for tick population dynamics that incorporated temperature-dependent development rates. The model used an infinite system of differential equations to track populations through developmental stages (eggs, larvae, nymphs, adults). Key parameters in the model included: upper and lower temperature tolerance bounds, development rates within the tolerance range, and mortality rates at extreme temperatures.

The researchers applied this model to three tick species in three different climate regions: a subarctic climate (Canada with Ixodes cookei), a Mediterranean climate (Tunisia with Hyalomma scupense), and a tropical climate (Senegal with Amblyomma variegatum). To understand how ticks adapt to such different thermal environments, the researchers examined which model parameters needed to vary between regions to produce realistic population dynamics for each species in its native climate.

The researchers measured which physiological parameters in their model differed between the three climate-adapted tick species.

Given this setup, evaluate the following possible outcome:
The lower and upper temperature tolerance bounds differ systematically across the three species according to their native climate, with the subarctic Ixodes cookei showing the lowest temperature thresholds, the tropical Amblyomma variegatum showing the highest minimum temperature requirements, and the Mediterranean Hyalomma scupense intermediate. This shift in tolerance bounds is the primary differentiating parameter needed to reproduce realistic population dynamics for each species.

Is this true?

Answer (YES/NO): NO